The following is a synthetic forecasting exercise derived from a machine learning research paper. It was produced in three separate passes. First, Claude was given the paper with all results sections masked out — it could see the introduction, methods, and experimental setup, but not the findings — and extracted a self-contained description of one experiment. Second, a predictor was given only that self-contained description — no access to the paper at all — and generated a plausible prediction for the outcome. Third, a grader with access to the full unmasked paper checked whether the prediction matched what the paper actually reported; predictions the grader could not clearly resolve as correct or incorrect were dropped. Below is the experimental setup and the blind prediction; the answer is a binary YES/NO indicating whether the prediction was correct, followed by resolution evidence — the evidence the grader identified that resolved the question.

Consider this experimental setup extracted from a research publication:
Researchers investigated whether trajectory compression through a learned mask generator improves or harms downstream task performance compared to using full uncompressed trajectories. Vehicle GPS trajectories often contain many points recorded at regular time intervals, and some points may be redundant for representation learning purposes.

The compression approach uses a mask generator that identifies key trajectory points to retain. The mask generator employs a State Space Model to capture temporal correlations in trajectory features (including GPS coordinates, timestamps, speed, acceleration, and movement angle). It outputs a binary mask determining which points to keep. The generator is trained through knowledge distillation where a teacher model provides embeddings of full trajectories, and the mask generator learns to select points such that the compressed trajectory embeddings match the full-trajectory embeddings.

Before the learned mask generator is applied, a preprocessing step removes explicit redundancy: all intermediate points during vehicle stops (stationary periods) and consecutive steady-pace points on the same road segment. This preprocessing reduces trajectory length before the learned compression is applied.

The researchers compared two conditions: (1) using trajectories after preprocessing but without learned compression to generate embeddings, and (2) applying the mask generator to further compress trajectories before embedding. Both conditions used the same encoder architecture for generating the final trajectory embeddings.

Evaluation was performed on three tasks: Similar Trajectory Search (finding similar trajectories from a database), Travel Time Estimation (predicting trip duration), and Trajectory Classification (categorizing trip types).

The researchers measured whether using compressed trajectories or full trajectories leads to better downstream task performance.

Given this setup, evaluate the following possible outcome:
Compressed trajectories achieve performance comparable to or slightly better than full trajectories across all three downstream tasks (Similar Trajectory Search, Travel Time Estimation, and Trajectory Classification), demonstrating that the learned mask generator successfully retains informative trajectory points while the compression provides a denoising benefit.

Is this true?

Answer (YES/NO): YES